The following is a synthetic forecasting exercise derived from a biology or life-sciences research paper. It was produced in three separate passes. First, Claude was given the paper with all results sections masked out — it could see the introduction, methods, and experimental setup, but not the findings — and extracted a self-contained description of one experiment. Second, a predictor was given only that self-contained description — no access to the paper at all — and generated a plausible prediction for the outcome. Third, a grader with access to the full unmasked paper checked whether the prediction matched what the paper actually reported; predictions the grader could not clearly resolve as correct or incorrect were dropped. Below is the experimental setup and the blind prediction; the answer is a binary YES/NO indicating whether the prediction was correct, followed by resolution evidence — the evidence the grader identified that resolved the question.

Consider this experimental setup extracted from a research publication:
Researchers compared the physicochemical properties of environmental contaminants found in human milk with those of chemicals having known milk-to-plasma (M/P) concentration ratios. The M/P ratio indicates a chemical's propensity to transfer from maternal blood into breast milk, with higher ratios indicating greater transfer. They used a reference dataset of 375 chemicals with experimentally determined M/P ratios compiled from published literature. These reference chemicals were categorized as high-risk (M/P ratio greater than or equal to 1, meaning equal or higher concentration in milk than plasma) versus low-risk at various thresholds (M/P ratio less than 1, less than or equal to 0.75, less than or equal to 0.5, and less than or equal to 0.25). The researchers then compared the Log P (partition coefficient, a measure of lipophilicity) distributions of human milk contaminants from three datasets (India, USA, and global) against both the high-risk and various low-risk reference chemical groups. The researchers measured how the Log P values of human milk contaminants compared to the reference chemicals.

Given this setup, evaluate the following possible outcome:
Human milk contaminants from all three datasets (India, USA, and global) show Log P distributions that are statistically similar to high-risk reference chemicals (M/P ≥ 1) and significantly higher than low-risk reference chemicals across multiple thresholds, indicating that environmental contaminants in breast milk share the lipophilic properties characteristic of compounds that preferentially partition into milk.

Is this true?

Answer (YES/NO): NO